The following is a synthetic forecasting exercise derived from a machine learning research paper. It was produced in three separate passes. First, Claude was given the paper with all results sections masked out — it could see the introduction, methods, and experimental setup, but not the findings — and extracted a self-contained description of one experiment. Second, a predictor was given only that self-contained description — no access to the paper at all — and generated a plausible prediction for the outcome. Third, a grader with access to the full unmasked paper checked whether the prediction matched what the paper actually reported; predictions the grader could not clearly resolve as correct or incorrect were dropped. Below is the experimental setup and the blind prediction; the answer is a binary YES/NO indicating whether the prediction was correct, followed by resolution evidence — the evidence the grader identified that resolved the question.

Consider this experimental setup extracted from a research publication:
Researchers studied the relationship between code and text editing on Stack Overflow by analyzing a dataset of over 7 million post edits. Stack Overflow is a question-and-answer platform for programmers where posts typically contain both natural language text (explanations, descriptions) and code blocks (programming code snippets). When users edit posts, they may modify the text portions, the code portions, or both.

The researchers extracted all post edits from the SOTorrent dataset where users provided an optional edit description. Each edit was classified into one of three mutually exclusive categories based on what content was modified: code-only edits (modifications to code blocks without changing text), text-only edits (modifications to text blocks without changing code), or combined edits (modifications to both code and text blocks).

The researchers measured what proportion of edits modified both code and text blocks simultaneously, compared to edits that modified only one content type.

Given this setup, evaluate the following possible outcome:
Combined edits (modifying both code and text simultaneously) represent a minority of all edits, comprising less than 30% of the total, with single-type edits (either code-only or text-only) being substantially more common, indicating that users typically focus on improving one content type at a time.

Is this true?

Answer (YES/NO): YES